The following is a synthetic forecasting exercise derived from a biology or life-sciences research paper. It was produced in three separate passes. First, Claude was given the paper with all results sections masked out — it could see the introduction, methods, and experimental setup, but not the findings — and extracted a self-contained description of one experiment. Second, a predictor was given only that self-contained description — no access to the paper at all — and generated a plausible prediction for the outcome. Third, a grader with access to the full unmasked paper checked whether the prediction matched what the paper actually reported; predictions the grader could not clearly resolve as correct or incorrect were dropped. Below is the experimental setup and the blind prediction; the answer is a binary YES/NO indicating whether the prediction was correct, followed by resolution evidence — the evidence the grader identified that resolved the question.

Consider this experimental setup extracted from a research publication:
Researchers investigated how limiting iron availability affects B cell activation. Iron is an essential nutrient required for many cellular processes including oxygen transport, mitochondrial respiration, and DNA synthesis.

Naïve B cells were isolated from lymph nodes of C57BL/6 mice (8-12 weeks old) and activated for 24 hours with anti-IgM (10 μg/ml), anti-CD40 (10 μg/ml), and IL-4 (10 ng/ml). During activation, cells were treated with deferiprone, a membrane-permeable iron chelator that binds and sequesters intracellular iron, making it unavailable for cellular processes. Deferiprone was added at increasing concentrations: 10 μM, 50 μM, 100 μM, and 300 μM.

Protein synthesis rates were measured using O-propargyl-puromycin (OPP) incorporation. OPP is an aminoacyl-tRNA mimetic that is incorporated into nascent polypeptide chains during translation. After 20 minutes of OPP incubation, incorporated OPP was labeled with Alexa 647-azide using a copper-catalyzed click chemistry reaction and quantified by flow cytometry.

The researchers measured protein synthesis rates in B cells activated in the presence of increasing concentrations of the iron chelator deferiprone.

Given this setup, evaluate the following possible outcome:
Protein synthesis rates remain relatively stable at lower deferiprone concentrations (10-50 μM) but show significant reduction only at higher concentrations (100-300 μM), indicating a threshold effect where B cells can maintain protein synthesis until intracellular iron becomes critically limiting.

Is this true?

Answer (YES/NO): NO